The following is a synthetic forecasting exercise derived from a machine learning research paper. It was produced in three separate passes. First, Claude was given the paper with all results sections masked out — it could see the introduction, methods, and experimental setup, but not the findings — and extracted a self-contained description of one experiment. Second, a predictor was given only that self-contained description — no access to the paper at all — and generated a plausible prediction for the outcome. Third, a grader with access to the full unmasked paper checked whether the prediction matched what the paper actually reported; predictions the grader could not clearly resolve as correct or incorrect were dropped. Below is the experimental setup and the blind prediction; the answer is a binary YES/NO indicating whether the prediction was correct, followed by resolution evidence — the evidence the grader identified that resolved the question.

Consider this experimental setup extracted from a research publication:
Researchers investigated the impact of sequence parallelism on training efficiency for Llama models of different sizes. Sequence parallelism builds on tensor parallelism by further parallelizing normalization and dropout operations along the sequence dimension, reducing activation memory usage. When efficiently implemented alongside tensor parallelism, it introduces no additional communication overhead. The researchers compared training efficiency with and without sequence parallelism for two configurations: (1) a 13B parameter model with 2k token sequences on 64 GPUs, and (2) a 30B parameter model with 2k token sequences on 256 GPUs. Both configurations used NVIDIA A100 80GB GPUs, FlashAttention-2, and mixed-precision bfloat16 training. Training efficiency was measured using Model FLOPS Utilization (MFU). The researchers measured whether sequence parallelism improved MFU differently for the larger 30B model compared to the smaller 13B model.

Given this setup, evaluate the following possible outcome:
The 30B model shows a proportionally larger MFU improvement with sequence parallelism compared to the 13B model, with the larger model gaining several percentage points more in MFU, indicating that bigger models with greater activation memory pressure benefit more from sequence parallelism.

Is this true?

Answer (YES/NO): NO